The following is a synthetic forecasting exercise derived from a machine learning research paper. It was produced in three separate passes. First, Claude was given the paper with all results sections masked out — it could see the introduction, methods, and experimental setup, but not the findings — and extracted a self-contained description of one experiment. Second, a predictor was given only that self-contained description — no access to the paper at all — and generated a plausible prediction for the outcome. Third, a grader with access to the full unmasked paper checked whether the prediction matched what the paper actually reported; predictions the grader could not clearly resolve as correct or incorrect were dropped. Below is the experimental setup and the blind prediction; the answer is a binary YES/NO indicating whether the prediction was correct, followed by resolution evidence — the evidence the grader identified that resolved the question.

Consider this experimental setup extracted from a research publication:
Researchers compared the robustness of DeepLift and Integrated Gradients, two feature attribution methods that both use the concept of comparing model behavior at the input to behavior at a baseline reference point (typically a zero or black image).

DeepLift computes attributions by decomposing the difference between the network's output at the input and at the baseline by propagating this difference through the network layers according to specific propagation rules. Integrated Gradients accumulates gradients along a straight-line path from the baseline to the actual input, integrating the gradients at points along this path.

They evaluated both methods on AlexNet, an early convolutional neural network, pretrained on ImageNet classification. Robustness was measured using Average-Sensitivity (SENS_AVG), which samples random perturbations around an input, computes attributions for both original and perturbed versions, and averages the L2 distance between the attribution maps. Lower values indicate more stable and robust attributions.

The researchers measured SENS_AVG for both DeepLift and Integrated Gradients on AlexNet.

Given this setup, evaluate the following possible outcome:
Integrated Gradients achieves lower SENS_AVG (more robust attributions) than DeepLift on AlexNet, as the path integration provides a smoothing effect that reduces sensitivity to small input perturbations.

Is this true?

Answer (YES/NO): YES